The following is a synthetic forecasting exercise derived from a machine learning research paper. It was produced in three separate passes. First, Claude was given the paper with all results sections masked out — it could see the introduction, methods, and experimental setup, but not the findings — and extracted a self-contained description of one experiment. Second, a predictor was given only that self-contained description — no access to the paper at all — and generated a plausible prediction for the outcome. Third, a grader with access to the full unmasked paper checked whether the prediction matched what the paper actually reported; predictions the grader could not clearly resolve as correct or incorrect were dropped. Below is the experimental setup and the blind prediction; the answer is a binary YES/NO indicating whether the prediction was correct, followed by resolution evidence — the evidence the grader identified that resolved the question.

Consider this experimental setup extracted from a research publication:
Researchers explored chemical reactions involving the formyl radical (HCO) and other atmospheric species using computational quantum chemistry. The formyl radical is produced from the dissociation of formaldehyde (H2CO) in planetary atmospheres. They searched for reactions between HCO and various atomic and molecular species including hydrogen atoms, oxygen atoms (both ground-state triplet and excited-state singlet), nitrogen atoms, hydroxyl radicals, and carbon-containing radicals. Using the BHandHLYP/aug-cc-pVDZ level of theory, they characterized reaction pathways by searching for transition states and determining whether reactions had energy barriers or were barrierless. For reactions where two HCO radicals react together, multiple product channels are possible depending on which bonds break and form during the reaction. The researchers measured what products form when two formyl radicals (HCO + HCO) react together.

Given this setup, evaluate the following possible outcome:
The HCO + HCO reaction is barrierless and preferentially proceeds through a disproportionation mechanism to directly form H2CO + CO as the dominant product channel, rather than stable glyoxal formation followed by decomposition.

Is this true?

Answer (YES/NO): NO